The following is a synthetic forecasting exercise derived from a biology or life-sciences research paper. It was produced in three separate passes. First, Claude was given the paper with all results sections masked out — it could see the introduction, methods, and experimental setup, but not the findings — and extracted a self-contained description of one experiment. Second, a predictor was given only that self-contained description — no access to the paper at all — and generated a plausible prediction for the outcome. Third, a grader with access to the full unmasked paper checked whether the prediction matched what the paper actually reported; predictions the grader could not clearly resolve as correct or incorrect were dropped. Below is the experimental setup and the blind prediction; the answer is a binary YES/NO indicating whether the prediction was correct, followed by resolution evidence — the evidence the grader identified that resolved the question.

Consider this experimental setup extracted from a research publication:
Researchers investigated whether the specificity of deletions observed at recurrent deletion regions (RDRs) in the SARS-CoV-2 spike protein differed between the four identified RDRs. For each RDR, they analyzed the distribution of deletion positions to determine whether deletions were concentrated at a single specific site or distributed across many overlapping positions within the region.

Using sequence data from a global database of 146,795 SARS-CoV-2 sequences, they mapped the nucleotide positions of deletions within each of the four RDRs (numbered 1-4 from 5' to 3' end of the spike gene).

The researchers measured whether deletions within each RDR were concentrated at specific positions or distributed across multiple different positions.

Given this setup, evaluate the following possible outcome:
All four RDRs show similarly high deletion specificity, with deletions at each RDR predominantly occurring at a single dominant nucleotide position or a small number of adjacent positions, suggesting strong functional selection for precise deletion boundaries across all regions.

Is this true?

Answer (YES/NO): NO